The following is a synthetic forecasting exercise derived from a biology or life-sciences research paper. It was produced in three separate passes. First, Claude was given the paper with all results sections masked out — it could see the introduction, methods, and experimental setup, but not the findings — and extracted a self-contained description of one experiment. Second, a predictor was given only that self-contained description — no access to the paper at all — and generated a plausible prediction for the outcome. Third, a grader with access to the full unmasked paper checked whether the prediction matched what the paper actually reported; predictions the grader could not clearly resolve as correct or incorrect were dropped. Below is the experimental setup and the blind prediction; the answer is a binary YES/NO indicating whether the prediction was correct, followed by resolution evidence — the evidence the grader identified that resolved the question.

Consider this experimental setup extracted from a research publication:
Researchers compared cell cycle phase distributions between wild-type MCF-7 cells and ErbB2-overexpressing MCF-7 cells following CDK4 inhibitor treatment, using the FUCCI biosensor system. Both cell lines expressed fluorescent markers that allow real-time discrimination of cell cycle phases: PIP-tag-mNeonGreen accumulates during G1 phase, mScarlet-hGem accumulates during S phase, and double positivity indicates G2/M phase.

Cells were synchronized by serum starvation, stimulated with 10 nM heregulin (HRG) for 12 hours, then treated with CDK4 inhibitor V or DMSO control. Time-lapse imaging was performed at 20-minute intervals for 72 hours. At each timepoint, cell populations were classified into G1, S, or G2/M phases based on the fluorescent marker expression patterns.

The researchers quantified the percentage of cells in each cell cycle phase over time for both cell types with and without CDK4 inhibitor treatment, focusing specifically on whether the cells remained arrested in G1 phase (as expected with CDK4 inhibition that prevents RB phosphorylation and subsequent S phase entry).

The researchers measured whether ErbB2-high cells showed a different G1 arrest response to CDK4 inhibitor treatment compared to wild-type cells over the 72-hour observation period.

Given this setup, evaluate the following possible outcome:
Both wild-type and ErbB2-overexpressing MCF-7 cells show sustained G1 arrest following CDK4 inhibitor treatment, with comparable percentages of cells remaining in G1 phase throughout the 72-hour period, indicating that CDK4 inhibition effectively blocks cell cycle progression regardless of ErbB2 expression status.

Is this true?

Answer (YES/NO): NO